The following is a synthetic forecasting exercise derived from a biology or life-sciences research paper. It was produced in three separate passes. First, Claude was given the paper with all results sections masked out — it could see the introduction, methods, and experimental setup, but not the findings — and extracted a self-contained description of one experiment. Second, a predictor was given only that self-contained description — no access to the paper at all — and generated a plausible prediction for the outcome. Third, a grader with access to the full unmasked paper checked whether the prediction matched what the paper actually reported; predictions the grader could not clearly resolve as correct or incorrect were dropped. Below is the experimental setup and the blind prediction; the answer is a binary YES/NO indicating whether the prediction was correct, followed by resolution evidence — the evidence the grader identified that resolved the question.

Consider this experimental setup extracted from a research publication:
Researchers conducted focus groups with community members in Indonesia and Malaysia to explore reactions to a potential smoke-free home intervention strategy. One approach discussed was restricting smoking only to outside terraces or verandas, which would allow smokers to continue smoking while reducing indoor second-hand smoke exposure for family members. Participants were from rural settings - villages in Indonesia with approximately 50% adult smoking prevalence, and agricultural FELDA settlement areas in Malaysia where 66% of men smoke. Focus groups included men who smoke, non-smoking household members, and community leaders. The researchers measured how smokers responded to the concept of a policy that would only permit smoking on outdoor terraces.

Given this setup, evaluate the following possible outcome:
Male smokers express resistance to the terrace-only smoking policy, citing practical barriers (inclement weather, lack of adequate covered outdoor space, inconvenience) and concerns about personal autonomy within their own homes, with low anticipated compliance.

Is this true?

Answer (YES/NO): NO